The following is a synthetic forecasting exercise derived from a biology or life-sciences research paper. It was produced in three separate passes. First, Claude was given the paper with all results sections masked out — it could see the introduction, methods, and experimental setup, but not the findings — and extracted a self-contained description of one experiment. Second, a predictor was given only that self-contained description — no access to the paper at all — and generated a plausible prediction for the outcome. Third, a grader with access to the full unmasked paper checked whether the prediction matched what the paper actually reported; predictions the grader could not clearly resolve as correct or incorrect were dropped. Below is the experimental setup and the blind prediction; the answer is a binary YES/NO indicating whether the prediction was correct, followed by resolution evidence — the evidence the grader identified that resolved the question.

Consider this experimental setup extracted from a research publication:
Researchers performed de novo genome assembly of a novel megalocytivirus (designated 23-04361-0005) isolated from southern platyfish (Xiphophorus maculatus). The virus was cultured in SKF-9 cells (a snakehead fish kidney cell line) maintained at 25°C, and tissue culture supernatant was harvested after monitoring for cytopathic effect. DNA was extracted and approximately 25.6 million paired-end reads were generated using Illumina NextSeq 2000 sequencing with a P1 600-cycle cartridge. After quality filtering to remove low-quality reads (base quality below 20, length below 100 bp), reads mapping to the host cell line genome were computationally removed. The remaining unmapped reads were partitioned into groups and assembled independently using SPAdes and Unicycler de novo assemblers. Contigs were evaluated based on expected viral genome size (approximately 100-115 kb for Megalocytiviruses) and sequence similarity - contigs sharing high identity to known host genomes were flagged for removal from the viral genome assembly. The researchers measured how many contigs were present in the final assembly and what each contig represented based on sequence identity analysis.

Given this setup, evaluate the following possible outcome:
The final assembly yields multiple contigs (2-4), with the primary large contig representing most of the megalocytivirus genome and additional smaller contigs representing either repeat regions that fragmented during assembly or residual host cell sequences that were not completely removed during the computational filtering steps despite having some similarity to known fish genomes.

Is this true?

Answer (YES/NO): YES